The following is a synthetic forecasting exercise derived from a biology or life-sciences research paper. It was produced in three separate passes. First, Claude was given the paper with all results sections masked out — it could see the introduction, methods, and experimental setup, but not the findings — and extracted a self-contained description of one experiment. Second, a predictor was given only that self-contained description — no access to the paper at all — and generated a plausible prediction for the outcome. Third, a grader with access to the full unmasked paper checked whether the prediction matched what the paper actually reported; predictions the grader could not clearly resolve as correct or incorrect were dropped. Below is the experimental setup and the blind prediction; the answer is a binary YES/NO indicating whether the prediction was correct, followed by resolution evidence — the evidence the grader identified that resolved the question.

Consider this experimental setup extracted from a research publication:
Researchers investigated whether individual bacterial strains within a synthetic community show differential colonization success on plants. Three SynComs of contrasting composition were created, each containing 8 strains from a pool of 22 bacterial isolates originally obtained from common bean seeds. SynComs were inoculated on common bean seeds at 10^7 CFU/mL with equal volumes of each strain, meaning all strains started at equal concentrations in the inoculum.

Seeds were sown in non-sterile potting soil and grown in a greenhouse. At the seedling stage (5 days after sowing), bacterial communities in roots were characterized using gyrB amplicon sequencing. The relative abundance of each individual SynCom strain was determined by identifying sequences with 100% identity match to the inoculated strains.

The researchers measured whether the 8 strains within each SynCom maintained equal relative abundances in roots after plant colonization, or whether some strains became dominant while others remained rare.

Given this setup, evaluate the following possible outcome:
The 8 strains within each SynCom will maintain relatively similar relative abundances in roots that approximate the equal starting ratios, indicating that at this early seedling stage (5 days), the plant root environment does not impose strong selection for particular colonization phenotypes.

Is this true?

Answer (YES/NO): NO